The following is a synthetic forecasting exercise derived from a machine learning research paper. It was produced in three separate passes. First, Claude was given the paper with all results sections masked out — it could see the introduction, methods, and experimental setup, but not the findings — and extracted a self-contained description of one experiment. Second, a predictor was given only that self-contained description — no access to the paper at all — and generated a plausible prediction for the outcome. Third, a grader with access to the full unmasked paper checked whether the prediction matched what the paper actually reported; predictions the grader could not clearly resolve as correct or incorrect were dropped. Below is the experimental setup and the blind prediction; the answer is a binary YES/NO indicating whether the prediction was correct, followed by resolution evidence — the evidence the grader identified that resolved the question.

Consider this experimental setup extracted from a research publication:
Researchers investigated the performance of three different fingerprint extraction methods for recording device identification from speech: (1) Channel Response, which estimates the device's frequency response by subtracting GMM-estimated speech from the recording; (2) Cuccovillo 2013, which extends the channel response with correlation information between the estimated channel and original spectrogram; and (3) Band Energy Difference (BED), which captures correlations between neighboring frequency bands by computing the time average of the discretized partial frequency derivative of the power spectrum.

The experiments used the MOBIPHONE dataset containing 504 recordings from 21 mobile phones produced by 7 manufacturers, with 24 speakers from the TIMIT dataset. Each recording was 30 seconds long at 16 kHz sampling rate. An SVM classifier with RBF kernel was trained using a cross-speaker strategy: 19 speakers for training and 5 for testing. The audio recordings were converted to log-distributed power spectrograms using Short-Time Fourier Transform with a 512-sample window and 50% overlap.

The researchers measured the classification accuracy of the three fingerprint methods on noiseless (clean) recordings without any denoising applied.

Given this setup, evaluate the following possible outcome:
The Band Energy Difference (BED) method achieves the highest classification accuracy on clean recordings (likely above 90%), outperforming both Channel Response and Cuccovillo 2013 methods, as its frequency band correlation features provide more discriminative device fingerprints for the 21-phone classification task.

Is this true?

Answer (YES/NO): NO